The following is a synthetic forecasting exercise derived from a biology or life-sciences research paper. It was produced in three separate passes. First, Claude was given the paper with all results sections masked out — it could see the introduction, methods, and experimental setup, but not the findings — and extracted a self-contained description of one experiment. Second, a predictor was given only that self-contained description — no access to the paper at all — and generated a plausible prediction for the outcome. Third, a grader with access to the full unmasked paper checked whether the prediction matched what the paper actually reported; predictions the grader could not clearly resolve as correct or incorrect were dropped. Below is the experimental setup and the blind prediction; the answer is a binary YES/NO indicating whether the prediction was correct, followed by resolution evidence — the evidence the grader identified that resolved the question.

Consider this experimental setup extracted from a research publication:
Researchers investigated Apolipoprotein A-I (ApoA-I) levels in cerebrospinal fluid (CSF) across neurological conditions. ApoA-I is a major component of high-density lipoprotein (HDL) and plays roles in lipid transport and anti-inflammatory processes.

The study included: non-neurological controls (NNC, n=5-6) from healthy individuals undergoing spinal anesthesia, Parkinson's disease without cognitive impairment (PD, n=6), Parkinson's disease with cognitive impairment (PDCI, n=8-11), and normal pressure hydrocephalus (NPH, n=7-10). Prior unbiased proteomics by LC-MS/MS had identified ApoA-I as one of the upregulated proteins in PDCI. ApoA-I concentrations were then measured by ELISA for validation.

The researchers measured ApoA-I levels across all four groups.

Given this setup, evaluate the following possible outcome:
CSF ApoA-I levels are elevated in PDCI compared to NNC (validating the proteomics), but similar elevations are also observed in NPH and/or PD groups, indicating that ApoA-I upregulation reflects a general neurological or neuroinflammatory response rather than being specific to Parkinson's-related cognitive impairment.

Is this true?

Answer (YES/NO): NO